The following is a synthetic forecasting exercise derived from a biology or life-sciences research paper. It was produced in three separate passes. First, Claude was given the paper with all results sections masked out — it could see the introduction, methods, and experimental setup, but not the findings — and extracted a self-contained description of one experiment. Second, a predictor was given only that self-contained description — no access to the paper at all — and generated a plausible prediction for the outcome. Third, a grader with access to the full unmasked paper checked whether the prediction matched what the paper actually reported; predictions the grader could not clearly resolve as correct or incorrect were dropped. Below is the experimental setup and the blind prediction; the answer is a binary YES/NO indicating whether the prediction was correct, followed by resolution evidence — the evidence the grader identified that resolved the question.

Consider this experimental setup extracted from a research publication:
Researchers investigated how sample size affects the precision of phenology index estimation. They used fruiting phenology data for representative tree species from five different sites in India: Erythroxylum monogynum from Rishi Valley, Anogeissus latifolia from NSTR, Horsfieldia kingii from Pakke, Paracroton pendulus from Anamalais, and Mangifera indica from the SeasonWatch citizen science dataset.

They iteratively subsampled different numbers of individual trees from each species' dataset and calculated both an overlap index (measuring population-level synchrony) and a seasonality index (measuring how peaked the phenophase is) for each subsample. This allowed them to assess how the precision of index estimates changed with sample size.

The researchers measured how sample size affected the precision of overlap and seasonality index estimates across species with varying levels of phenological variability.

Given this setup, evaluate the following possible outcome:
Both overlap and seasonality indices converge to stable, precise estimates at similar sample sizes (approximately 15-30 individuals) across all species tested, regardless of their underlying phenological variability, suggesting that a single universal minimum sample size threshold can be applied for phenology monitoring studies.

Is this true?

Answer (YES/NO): NO